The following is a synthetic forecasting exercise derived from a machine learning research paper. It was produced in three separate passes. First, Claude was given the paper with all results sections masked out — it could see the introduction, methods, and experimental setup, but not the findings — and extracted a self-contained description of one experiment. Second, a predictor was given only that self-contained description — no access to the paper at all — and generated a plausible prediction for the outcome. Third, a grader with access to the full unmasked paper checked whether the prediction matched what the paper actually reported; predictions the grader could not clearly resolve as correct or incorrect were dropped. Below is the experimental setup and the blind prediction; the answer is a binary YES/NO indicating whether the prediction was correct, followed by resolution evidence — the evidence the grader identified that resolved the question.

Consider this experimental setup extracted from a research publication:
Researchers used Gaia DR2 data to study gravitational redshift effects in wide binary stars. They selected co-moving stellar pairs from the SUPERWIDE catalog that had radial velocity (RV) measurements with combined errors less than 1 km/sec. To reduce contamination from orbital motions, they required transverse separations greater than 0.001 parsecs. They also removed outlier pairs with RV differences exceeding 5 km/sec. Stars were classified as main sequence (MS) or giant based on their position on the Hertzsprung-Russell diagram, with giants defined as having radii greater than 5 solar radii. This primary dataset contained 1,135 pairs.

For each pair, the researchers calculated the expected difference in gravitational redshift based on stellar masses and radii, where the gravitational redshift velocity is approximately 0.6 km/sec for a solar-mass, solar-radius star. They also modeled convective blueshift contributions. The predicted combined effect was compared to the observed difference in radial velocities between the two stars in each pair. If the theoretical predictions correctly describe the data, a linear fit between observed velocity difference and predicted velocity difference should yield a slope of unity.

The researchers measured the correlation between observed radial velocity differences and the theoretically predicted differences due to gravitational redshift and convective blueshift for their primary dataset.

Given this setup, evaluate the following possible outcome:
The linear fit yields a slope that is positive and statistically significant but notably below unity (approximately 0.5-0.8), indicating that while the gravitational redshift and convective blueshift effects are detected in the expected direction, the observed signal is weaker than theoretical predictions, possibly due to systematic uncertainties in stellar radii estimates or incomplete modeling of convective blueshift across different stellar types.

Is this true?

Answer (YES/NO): NO